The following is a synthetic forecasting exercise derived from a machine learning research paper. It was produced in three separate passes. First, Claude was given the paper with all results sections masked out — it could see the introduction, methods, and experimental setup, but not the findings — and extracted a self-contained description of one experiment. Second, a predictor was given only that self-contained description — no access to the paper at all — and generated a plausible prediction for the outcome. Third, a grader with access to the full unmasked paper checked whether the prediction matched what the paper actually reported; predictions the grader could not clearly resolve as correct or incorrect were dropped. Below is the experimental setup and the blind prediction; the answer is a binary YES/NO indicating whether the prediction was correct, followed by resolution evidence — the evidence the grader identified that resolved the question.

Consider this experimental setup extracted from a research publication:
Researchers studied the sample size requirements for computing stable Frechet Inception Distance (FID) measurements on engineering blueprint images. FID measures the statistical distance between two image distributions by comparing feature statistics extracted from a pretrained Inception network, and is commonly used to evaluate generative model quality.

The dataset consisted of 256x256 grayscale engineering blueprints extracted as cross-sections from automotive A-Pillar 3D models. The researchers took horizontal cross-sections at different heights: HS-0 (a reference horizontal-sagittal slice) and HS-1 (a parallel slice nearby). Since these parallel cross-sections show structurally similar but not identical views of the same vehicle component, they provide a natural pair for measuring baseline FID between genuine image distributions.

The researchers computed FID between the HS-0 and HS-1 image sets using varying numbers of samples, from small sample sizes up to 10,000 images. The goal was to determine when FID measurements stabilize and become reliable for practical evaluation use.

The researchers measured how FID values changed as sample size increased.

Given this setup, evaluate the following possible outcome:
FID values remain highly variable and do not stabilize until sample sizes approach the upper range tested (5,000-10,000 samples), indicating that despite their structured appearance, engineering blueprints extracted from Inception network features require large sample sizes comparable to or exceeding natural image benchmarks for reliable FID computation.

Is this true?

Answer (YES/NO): NO